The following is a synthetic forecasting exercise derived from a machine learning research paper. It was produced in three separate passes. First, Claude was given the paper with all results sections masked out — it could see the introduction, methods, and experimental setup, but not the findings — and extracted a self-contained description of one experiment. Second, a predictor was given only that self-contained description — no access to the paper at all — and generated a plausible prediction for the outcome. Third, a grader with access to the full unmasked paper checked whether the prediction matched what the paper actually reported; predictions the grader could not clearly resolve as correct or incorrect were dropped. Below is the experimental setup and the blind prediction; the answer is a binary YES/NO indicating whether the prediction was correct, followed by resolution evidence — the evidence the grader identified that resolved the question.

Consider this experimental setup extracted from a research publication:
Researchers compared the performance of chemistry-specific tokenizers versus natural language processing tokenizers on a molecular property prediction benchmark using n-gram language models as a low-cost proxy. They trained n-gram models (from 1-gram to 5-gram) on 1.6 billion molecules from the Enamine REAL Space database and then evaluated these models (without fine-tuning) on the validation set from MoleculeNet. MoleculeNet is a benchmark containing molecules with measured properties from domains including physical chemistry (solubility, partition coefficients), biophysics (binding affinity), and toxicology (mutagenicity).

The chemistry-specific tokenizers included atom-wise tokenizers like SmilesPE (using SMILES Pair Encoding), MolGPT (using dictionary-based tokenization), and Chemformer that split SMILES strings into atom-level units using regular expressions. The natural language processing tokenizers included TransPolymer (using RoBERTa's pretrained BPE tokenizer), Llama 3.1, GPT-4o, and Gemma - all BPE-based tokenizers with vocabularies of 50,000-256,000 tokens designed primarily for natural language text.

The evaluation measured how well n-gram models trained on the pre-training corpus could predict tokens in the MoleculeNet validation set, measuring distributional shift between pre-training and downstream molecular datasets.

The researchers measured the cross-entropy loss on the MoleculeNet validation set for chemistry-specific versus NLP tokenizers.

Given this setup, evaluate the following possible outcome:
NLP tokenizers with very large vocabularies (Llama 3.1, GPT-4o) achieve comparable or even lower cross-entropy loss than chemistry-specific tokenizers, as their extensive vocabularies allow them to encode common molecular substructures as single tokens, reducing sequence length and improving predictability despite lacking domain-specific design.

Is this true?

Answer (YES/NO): NO